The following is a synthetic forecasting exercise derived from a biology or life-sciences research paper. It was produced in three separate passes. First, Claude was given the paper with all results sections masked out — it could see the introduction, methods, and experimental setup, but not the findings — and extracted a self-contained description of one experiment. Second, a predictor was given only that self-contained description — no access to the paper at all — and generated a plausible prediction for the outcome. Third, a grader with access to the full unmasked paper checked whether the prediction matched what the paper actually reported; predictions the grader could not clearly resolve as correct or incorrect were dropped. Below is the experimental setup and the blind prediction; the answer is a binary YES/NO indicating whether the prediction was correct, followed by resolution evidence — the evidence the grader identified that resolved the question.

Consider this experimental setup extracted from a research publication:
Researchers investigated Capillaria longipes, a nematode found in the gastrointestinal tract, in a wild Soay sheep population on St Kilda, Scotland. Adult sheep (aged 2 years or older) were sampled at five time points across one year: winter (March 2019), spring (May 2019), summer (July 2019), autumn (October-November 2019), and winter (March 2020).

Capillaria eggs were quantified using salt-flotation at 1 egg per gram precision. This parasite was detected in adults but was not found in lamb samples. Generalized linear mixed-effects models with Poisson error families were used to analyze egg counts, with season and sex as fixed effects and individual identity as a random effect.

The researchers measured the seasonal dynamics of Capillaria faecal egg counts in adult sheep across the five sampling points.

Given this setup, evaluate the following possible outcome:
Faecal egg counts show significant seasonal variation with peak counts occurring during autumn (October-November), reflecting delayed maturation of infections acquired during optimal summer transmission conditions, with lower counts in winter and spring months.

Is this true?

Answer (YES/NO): NO